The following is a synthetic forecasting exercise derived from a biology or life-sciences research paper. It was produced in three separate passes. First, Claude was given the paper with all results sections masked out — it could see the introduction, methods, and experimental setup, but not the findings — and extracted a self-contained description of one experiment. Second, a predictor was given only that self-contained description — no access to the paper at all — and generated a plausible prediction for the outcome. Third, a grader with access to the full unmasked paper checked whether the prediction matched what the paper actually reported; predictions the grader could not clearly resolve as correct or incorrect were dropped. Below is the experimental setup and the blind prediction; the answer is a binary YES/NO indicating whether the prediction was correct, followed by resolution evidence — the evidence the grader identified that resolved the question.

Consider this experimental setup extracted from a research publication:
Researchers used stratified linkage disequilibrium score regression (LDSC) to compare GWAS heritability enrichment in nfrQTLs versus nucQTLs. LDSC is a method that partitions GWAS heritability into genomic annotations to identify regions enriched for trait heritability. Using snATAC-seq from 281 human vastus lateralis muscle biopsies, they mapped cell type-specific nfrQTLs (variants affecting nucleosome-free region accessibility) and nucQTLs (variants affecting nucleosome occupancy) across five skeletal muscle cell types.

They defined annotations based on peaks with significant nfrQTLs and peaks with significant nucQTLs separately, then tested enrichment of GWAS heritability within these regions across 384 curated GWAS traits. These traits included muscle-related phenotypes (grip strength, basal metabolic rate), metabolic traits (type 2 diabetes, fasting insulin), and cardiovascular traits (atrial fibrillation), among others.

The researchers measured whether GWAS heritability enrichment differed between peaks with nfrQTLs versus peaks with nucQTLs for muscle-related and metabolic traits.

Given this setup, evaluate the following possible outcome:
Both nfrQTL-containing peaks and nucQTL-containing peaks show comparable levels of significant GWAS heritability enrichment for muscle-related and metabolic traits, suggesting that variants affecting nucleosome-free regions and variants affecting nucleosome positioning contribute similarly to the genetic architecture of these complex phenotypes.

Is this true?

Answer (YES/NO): NO